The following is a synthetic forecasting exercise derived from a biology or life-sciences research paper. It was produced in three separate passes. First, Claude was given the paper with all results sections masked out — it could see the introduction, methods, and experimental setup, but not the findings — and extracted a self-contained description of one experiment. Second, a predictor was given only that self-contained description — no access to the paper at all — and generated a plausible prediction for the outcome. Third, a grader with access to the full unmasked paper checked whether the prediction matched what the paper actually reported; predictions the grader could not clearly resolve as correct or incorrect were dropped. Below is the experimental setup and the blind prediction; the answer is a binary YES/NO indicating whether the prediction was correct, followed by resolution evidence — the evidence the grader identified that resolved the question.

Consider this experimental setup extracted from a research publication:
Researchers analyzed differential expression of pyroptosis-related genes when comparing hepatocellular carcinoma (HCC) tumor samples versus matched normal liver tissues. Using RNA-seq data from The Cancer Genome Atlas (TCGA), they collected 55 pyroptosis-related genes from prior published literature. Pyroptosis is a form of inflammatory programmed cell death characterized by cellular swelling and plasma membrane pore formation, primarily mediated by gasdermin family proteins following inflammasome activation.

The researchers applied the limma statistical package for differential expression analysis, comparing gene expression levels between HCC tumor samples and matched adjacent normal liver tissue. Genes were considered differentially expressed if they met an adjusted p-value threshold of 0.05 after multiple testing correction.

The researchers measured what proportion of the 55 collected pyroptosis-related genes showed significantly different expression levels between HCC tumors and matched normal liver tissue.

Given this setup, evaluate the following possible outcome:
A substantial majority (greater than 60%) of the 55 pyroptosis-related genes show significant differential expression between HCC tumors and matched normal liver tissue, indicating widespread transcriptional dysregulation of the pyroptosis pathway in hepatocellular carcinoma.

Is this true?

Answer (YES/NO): YES